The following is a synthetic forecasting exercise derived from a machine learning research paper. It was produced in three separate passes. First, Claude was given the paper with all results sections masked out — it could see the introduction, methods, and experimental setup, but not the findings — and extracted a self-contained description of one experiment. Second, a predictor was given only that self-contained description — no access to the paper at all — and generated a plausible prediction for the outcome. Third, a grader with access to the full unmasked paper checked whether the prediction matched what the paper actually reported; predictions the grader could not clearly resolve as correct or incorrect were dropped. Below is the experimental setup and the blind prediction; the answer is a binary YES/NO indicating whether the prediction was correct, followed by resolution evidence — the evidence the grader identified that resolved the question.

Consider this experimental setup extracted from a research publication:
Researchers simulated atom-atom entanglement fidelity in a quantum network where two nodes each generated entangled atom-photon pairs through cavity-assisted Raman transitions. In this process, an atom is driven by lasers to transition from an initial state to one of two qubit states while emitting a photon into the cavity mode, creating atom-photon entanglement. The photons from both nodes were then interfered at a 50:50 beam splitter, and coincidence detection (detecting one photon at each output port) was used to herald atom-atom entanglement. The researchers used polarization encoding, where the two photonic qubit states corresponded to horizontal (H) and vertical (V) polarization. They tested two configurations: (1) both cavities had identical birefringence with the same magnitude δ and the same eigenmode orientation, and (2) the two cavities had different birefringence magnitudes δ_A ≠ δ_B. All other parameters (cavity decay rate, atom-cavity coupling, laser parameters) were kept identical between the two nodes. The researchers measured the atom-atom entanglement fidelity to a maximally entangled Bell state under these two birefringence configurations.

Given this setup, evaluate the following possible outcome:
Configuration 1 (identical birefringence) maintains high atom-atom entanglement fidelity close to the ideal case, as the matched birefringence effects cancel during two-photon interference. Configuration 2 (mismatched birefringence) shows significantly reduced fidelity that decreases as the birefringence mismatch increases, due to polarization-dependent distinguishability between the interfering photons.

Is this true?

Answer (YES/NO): NO